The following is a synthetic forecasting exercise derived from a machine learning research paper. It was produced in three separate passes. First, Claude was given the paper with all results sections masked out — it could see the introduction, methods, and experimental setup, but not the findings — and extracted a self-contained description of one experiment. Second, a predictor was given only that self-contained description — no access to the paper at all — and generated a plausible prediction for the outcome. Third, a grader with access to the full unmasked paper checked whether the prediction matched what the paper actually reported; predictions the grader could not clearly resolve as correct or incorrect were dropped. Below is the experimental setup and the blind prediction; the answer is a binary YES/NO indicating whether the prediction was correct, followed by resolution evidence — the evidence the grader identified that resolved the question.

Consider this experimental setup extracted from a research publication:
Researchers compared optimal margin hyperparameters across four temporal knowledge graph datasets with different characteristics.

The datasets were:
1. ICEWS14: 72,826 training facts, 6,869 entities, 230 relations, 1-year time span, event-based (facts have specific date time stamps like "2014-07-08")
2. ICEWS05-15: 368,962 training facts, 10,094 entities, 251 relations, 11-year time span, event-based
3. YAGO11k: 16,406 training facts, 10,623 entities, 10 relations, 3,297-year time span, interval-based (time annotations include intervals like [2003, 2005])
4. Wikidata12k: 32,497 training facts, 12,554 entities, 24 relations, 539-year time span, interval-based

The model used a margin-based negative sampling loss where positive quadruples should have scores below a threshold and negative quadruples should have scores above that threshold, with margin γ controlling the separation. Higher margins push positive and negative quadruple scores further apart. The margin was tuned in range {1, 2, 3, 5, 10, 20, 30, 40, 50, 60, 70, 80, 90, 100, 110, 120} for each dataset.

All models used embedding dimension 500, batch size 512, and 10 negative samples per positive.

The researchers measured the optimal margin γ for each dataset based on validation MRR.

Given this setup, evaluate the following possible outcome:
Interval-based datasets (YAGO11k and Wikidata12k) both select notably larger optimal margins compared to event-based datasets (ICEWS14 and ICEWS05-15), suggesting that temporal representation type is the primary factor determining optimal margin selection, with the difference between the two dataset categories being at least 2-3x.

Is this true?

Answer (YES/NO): NO